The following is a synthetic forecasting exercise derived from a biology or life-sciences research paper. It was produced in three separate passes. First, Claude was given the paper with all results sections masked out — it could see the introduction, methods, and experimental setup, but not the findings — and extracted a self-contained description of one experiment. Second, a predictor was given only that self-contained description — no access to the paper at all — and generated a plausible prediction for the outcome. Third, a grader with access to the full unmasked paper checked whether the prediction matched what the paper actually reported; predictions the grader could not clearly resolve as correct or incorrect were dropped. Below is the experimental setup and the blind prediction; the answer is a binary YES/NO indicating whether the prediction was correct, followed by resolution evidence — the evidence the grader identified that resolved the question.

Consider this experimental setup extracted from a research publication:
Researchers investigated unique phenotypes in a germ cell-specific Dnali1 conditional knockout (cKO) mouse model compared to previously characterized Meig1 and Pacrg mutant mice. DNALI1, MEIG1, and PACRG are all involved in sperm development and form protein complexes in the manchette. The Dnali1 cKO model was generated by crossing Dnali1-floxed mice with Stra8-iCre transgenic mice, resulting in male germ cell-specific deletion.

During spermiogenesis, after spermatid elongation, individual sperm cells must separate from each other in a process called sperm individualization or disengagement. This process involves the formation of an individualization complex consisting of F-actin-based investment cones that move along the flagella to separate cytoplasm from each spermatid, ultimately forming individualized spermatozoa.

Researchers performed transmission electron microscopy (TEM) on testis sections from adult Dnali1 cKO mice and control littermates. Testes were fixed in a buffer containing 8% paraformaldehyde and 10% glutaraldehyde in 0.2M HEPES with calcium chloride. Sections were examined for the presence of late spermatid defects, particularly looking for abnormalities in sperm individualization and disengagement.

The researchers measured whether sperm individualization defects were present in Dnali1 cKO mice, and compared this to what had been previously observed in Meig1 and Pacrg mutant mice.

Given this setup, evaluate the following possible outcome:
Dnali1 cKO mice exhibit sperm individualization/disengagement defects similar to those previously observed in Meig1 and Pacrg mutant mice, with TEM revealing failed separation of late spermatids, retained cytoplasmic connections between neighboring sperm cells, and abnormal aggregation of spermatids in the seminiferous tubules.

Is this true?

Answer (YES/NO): NO